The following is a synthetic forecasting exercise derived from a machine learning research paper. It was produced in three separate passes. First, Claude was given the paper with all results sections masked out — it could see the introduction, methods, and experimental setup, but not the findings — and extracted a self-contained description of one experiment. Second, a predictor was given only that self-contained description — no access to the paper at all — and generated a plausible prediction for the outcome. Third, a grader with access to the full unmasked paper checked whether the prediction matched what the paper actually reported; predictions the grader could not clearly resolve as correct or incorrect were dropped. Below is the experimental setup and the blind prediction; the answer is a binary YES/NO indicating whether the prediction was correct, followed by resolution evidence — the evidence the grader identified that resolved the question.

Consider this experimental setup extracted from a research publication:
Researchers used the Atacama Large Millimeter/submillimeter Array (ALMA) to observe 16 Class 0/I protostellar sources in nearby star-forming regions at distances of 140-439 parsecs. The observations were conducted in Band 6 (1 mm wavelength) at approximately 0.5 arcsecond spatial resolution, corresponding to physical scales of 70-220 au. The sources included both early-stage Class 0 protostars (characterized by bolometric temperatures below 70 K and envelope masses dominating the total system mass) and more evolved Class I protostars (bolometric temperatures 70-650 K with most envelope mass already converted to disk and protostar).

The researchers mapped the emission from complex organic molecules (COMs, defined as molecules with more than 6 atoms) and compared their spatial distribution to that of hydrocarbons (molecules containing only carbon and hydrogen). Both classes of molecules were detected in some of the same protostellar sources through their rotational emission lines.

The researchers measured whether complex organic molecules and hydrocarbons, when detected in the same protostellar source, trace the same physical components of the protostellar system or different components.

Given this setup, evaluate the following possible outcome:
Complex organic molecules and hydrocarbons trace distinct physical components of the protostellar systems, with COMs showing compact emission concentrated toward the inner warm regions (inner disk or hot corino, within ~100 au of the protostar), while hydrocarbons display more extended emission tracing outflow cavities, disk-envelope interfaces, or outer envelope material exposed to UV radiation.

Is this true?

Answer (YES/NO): YES